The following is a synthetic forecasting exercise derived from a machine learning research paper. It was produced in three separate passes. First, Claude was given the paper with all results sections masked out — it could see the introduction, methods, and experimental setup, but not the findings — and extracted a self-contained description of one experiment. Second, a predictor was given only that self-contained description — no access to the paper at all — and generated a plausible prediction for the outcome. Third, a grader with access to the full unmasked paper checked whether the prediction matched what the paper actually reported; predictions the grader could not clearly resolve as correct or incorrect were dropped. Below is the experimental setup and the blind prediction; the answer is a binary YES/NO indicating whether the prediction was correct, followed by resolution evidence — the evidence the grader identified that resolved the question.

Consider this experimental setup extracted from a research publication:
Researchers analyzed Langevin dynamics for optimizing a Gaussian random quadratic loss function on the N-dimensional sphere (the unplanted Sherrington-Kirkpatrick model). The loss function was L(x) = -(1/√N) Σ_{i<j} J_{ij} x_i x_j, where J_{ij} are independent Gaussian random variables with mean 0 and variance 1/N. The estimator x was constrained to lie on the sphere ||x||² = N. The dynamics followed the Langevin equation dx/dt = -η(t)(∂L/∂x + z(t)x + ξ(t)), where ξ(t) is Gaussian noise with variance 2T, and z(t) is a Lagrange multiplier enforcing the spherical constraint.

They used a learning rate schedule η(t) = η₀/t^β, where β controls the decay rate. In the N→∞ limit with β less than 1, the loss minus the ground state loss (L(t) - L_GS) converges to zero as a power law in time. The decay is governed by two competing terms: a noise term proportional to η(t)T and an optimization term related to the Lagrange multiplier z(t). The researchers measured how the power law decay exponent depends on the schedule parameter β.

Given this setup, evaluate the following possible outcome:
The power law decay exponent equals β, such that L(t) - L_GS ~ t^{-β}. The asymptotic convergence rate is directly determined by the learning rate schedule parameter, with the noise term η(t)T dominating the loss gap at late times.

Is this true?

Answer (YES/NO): NO